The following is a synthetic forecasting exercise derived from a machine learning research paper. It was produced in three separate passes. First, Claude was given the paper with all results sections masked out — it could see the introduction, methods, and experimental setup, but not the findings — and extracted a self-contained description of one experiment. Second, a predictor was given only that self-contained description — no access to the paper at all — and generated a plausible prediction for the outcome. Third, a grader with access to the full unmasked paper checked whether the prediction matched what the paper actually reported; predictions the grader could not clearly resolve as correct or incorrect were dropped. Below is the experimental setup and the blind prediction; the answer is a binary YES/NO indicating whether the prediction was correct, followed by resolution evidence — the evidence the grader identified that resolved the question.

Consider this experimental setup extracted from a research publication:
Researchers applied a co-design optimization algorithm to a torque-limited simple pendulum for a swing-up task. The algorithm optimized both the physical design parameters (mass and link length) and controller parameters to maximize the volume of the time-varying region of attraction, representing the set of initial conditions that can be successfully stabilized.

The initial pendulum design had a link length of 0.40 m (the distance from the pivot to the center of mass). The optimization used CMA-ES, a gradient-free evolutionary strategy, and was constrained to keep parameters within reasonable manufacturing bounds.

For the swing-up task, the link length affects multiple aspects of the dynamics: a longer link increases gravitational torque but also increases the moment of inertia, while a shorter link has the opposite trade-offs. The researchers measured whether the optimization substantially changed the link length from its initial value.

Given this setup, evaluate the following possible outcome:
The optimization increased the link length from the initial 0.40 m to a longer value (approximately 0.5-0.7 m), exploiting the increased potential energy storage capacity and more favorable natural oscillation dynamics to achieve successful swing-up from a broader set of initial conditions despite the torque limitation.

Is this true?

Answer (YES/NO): NO